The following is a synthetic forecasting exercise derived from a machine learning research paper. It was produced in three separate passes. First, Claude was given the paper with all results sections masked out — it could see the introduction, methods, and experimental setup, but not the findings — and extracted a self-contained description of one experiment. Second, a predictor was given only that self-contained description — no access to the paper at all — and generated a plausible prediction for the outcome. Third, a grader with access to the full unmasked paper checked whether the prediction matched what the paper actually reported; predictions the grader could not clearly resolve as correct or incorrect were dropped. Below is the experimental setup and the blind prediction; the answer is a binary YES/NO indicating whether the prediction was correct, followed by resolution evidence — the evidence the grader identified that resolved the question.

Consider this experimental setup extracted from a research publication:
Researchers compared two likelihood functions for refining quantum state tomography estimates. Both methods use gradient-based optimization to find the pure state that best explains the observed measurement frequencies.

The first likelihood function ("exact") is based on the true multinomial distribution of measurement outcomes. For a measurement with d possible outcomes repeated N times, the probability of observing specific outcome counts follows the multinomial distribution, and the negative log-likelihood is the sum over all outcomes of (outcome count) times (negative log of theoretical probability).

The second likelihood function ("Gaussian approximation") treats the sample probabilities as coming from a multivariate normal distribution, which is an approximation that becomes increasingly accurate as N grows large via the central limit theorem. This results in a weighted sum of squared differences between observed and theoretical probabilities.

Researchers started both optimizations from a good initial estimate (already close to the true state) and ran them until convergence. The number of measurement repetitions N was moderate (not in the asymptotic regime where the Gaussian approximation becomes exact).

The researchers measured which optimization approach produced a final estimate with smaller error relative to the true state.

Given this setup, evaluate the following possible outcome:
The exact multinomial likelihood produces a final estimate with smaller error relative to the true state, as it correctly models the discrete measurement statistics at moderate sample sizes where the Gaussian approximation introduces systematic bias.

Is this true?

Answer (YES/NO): YES